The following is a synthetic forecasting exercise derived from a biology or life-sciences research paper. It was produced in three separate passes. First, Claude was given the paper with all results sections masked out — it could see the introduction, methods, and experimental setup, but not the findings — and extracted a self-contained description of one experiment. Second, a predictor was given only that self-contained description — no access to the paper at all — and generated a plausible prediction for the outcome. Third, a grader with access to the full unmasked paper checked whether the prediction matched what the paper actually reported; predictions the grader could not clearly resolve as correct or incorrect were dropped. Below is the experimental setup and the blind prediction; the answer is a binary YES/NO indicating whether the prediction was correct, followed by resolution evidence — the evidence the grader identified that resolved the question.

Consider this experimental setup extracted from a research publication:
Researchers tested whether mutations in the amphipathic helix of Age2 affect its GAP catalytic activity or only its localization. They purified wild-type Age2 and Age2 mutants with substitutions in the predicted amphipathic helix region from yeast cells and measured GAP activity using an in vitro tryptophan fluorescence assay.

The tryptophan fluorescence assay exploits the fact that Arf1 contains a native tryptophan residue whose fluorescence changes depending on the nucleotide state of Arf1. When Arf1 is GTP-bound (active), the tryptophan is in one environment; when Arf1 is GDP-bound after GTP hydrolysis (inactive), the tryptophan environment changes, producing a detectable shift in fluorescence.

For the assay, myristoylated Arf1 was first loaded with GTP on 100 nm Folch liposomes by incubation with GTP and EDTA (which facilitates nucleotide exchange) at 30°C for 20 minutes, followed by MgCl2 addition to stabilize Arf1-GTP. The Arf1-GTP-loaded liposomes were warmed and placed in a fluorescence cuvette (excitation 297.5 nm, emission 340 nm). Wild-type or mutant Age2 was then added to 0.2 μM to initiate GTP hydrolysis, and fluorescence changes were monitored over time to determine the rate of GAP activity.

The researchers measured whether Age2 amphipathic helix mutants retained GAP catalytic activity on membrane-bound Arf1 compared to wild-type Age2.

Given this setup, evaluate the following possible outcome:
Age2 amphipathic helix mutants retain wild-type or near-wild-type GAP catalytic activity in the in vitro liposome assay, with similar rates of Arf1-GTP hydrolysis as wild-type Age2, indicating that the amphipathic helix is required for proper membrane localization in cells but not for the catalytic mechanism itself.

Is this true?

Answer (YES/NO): NO